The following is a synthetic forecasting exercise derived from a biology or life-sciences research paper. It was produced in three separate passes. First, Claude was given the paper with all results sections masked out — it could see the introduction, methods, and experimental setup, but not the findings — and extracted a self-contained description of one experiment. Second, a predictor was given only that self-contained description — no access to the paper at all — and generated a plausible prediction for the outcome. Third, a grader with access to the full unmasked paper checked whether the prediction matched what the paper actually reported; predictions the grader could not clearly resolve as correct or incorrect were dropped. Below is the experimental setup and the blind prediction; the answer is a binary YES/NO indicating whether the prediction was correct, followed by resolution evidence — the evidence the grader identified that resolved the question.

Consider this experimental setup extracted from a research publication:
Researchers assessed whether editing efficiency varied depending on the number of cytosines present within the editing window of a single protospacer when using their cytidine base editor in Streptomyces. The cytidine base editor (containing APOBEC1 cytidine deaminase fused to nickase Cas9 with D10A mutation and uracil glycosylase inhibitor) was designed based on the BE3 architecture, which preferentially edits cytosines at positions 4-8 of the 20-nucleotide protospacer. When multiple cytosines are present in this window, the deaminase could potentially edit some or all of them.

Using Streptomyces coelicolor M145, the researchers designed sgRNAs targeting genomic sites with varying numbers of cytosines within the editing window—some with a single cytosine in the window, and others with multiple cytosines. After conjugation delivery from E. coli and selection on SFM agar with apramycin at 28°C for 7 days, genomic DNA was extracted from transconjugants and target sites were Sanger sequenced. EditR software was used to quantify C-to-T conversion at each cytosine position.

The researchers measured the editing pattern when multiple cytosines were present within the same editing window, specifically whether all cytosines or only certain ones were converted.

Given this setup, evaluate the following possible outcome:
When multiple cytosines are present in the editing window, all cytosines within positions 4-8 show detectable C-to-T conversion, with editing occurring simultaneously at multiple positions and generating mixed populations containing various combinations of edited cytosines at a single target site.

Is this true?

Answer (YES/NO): NO